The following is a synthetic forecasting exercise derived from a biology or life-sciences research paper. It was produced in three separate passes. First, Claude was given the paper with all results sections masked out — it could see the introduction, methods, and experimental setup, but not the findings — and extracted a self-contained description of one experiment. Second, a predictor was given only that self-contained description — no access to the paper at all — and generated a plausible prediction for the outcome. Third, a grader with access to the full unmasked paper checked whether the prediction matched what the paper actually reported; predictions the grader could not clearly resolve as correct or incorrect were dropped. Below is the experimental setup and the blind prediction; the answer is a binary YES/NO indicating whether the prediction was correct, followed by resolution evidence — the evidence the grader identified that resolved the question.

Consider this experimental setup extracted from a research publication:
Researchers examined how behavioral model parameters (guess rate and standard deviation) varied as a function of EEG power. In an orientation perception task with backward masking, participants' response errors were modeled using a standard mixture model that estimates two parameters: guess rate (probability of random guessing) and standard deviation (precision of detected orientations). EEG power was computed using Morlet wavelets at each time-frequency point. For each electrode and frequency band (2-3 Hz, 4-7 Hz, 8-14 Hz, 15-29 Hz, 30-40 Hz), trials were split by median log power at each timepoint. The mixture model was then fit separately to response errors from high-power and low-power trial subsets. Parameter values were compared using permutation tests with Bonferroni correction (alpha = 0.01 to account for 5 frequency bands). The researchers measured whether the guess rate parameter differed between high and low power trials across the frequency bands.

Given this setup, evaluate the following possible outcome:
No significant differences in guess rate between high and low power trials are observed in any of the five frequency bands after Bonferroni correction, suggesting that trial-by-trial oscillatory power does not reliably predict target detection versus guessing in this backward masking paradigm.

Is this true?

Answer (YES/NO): NO